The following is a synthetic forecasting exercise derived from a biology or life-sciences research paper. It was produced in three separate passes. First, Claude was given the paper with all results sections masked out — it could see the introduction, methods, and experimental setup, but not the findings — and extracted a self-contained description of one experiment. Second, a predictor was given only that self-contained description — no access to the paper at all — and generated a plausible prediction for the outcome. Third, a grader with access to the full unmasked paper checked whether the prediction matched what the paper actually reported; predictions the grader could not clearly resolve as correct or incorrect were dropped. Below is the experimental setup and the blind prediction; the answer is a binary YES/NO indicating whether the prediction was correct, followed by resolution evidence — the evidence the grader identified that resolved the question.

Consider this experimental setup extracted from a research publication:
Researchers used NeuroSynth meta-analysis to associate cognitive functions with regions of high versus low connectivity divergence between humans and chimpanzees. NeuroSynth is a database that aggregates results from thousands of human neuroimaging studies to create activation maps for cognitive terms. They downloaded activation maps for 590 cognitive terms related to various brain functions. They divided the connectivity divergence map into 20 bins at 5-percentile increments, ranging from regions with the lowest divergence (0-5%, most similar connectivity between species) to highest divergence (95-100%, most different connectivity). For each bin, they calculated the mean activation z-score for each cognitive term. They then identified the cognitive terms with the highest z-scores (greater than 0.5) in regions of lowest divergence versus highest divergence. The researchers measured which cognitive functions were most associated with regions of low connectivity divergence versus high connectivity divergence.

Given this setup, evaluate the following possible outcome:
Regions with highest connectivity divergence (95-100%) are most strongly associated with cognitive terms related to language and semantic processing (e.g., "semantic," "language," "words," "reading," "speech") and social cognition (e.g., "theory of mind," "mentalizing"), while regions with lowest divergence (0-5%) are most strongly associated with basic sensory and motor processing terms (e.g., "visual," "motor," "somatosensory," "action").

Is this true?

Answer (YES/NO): NO